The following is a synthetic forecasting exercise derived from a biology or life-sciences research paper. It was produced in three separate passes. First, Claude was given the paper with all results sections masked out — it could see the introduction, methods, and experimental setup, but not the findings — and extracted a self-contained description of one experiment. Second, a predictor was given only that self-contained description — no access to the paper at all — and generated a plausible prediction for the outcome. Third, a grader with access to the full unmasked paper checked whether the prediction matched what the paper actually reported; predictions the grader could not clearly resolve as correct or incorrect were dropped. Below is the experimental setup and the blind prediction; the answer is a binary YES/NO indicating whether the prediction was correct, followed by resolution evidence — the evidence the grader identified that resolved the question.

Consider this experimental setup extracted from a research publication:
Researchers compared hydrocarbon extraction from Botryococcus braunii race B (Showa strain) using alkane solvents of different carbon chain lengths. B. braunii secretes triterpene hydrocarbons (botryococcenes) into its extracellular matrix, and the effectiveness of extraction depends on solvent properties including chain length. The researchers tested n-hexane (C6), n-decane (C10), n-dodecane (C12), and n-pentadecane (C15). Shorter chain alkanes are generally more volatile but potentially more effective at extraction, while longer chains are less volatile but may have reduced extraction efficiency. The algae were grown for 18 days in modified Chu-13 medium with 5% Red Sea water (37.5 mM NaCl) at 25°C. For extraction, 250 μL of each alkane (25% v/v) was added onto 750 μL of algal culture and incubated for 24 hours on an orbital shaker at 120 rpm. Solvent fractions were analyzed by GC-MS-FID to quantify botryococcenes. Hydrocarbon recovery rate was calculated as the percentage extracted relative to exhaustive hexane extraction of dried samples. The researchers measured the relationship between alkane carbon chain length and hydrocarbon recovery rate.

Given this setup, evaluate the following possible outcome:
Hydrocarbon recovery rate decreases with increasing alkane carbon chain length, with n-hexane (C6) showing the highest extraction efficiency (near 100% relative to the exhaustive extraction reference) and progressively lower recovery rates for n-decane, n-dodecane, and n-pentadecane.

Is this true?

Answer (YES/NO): NO